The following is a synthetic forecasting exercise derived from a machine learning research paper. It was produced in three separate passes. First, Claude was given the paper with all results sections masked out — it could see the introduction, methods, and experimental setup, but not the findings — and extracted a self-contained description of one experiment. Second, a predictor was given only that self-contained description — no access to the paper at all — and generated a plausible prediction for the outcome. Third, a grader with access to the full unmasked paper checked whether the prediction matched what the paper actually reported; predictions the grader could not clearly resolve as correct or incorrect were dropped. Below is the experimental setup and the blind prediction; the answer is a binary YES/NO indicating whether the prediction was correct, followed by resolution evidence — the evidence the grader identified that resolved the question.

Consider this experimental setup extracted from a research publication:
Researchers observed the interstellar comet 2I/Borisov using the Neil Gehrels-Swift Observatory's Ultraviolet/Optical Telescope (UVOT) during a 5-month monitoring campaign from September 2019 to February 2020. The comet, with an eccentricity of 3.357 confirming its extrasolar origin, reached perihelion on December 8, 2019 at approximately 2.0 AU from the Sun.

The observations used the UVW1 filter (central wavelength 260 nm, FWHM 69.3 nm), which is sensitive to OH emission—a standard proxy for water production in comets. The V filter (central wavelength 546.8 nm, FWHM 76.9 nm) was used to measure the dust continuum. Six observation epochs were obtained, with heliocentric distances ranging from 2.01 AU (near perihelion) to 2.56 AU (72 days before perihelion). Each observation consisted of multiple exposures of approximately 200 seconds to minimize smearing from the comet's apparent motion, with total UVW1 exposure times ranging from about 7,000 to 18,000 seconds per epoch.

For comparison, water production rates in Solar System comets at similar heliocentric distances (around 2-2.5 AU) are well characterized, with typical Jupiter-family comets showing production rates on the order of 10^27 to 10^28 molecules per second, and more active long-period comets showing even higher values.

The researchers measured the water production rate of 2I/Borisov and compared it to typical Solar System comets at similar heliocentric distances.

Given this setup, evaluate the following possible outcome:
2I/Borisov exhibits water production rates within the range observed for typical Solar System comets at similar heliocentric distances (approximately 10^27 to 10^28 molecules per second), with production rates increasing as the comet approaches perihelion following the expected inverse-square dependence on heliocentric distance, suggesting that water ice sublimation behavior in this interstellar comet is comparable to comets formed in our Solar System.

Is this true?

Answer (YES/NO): NO